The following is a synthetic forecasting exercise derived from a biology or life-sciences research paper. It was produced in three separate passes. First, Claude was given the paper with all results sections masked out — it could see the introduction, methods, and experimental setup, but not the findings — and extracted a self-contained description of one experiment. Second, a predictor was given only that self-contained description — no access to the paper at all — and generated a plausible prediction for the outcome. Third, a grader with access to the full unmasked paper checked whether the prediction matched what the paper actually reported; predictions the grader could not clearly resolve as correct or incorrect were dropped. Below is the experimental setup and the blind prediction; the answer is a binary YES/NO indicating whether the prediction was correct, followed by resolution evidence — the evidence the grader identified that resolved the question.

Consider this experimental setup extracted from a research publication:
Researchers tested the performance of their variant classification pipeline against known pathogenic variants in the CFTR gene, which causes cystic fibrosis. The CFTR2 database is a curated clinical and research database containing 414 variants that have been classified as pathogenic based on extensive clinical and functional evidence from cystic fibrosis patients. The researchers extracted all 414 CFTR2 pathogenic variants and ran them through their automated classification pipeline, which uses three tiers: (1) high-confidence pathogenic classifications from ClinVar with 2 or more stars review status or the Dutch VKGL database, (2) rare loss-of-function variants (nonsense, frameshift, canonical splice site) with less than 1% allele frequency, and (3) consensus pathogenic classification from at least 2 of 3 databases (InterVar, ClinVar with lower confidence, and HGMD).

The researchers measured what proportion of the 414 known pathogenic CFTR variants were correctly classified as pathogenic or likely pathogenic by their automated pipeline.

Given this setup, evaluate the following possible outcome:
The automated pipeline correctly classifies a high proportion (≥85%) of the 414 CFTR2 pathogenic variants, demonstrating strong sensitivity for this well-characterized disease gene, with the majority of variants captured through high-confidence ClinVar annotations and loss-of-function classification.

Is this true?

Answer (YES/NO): NO